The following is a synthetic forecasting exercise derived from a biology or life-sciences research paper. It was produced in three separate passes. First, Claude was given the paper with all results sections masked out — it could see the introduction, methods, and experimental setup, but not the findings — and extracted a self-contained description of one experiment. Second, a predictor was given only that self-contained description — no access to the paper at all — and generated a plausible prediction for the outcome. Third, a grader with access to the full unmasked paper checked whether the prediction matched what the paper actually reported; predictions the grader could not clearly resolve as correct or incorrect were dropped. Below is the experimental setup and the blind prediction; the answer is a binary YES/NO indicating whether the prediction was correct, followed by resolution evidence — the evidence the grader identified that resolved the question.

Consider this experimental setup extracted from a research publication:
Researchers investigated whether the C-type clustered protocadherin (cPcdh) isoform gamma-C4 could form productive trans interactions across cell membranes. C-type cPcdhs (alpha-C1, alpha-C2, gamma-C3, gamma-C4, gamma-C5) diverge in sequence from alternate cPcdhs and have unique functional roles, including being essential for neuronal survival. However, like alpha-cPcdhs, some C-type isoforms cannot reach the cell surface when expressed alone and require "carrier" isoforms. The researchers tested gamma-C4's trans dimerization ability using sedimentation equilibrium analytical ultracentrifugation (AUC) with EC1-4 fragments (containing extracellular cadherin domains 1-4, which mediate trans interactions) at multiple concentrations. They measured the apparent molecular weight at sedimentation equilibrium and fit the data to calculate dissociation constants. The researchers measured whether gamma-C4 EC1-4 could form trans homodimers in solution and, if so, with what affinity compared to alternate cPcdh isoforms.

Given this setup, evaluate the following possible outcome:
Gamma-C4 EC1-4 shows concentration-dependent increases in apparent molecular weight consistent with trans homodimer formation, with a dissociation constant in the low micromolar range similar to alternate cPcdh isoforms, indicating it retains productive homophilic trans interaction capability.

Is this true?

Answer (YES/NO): NO